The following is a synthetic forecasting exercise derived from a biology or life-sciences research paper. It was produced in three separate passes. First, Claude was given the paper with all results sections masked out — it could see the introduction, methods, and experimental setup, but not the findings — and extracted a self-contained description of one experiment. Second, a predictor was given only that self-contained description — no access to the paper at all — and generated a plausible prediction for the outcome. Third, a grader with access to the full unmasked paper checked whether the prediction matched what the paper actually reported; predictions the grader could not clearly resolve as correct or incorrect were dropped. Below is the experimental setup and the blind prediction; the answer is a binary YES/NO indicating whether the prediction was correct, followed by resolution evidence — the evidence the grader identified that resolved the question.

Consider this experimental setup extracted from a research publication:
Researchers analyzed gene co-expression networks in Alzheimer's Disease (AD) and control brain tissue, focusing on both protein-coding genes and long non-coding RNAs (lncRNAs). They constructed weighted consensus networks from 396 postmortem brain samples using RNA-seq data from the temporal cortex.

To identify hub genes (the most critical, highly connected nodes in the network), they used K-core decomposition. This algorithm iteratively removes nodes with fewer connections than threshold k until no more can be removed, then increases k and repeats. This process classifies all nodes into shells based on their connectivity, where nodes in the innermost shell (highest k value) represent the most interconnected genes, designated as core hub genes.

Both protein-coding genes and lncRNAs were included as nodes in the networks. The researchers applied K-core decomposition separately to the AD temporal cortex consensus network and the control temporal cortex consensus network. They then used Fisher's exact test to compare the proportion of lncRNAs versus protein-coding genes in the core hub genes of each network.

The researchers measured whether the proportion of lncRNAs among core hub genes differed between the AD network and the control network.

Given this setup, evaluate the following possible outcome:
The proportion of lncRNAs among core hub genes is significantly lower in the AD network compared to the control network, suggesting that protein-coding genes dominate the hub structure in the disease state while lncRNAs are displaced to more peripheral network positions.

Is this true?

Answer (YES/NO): NO